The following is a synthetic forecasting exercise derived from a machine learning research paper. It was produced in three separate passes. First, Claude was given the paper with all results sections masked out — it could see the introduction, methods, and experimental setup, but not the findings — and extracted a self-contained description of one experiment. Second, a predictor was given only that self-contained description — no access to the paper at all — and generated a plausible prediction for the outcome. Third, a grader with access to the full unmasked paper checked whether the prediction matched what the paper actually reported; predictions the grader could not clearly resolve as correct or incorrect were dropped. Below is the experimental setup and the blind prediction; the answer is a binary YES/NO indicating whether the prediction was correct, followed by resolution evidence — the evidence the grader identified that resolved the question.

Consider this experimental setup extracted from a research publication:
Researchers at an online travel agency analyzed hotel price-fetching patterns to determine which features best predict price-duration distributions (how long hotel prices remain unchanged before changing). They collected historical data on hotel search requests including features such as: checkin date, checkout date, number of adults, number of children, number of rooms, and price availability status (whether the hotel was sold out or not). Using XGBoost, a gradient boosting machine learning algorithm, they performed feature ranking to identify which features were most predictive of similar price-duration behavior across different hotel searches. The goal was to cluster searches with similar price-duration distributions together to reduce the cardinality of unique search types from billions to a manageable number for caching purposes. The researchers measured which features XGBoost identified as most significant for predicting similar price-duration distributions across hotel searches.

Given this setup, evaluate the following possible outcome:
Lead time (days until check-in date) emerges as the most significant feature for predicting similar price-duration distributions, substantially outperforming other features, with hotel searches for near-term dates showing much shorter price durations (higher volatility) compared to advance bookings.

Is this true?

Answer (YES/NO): NO